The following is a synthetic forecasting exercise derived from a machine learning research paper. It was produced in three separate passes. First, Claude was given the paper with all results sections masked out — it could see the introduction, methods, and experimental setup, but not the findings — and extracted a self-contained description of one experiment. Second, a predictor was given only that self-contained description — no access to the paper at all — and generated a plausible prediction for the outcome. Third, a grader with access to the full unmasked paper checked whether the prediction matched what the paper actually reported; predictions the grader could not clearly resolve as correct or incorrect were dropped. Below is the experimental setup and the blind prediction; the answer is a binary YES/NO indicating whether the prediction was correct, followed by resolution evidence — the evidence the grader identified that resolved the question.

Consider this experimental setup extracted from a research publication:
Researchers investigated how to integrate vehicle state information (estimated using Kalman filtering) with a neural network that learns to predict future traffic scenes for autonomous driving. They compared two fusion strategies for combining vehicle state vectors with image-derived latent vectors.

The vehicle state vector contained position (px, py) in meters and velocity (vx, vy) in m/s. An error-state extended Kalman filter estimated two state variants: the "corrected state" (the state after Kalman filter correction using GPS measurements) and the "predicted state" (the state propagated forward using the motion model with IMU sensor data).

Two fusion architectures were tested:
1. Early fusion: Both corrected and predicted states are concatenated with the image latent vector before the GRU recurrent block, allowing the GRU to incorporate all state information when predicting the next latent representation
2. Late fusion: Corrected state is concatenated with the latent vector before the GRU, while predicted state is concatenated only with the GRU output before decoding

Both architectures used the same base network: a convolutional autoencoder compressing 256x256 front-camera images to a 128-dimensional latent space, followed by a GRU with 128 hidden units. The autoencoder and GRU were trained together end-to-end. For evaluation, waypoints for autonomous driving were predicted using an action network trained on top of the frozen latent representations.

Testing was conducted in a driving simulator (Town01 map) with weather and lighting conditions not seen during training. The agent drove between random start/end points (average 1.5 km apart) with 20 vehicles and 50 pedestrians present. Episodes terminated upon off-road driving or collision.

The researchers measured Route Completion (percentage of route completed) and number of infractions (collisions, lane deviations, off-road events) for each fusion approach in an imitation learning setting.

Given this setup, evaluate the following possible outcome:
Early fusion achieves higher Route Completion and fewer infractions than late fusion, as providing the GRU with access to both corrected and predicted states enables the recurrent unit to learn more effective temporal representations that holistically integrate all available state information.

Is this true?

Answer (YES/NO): YES